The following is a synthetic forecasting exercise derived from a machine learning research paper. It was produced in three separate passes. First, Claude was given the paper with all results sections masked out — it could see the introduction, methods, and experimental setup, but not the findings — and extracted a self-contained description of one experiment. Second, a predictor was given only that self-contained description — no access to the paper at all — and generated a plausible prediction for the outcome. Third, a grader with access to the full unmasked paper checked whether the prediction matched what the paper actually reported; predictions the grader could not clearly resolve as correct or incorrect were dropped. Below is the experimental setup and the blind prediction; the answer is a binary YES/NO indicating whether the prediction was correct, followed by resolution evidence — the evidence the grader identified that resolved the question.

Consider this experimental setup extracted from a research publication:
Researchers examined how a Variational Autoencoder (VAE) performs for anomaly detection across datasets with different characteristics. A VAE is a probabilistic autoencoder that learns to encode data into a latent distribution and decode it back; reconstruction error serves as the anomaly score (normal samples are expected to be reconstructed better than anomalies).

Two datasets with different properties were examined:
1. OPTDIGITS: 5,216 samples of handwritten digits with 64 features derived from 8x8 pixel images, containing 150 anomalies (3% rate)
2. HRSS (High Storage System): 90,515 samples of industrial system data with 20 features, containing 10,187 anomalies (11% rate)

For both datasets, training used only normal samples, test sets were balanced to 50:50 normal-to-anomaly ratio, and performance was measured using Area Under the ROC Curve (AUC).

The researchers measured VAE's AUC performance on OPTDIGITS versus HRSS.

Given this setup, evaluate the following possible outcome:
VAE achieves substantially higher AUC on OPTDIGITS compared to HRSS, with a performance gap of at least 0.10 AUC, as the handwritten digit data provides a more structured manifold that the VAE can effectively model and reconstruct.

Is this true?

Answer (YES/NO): YES